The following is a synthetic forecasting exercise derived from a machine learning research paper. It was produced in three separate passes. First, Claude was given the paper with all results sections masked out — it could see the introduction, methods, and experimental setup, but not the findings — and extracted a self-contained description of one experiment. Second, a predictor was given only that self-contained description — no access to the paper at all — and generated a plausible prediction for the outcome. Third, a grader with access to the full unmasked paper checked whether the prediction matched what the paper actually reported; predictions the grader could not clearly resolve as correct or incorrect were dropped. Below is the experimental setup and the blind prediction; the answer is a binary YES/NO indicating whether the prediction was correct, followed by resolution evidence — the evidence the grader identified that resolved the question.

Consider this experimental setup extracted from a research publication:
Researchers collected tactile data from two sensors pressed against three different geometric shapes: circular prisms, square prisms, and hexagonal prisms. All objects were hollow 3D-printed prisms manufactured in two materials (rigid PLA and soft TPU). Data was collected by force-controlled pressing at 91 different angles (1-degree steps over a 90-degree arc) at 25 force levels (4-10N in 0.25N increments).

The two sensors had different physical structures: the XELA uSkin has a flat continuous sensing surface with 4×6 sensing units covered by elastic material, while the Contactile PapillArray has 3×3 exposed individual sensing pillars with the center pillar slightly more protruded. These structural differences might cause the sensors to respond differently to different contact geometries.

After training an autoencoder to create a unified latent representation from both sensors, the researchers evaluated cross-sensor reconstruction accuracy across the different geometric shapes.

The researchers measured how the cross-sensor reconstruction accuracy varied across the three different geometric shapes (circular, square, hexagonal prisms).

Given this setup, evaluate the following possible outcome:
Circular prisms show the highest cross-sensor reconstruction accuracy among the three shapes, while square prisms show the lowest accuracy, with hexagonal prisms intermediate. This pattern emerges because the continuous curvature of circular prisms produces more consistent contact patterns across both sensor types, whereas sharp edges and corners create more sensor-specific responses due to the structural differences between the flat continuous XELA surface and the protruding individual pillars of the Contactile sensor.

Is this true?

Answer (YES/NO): NO